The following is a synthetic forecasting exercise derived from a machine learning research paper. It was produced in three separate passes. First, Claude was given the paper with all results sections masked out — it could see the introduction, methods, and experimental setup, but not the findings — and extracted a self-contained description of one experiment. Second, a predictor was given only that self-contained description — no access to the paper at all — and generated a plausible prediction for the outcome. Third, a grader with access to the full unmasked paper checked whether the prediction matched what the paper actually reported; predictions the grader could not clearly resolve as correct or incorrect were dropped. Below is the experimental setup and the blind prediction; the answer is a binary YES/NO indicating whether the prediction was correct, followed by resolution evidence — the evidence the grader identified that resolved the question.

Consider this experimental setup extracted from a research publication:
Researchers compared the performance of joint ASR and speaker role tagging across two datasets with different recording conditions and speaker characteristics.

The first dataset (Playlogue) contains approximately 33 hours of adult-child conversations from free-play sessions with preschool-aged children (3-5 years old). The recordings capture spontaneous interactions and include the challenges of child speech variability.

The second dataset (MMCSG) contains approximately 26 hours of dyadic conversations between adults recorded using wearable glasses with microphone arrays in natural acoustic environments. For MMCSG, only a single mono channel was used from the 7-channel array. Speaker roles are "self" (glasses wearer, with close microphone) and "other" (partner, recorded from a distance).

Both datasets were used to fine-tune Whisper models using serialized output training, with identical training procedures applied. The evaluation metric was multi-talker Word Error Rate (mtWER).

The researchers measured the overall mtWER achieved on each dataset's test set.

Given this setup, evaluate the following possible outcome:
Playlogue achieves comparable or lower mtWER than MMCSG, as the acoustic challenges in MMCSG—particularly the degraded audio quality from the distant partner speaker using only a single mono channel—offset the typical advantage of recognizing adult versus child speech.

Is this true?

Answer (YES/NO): NO